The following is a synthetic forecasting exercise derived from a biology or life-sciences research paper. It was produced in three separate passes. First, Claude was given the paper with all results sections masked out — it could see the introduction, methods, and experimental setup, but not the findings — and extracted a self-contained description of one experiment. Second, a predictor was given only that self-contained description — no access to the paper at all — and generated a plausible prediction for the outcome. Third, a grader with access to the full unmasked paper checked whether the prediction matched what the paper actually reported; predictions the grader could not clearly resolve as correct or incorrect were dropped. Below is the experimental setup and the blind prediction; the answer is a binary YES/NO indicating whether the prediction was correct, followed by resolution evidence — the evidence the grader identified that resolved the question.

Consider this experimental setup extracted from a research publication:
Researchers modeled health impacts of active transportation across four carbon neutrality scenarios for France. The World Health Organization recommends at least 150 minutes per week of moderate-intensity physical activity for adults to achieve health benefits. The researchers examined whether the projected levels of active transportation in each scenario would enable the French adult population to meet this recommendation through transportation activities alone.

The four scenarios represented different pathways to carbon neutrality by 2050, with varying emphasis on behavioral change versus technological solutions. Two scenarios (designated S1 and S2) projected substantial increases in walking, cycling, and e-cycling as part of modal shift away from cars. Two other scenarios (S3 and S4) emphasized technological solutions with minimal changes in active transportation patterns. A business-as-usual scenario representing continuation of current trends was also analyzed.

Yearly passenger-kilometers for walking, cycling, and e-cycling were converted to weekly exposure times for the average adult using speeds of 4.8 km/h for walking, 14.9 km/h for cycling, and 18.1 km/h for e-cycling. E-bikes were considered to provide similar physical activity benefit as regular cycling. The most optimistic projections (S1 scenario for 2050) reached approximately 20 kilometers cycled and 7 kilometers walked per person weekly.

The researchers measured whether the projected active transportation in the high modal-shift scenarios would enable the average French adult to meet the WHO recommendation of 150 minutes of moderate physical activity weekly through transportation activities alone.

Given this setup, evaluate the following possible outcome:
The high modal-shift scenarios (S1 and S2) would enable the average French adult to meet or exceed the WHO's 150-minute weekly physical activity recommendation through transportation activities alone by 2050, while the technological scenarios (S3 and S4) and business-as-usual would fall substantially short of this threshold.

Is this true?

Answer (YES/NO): YES